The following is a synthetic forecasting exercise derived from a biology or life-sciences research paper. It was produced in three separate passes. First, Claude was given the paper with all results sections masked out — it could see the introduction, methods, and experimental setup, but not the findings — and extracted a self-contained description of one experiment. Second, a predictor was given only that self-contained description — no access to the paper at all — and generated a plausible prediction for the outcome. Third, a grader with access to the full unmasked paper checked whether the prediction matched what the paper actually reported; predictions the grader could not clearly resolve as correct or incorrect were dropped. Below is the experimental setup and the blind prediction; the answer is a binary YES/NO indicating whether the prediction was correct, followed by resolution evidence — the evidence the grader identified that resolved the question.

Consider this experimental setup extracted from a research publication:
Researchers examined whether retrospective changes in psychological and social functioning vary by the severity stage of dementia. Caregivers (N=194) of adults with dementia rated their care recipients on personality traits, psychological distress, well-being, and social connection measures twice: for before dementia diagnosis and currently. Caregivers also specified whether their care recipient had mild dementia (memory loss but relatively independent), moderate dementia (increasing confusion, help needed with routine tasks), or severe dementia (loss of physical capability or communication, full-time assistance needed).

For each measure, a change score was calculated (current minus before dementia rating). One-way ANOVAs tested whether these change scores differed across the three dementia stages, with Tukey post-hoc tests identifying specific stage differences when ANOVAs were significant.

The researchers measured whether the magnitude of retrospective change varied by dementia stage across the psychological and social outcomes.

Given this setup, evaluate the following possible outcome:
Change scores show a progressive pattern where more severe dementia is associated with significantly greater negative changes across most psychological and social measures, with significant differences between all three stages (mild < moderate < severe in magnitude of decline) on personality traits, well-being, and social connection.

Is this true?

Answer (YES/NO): NO